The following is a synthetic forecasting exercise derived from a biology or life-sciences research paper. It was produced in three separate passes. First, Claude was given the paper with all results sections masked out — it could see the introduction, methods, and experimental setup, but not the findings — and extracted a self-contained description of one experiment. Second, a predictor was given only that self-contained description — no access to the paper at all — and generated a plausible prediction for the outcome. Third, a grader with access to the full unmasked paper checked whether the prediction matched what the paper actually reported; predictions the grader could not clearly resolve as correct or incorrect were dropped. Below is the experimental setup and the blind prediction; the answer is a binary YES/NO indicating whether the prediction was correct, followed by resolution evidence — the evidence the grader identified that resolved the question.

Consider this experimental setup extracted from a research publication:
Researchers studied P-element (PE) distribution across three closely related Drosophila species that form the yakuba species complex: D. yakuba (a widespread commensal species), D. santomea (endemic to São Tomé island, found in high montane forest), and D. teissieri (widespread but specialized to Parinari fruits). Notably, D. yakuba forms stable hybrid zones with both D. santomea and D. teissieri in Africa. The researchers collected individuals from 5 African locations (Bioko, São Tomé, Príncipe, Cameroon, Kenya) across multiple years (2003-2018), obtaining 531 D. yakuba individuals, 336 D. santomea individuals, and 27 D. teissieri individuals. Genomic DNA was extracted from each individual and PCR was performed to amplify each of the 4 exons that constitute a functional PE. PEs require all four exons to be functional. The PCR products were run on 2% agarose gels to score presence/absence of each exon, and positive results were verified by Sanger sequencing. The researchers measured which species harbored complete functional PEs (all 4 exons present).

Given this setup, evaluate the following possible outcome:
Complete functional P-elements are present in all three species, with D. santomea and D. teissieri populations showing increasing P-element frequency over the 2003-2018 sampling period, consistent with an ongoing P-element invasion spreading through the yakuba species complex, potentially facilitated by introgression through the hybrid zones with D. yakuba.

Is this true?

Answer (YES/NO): NO